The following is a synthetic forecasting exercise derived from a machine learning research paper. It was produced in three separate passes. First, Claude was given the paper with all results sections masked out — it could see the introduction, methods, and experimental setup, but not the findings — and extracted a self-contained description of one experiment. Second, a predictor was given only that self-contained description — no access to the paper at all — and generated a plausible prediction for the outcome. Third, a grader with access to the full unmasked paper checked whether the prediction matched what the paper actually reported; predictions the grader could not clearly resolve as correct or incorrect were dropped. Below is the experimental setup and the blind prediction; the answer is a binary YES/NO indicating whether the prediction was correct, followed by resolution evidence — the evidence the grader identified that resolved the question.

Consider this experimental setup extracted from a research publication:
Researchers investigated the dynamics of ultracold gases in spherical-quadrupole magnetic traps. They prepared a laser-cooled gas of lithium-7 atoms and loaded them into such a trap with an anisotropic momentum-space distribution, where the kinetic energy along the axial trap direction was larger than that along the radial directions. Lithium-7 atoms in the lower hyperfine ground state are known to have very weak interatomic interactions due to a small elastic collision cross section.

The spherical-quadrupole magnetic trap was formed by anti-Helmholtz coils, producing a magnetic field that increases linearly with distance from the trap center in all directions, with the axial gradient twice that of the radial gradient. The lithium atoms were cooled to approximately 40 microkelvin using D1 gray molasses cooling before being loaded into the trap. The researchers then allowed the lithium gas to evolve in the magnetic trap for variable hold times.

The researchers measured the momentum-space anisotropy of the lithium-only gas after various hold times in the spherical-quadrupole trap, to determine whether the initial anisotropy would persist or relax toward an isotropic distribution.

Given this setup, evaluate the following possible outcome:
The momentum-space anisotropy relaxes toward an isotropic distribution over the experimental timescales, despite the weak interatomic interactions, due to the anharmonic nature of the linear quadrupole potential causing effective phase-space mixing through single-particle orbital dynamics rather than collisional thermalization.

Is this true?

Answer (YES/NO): NO